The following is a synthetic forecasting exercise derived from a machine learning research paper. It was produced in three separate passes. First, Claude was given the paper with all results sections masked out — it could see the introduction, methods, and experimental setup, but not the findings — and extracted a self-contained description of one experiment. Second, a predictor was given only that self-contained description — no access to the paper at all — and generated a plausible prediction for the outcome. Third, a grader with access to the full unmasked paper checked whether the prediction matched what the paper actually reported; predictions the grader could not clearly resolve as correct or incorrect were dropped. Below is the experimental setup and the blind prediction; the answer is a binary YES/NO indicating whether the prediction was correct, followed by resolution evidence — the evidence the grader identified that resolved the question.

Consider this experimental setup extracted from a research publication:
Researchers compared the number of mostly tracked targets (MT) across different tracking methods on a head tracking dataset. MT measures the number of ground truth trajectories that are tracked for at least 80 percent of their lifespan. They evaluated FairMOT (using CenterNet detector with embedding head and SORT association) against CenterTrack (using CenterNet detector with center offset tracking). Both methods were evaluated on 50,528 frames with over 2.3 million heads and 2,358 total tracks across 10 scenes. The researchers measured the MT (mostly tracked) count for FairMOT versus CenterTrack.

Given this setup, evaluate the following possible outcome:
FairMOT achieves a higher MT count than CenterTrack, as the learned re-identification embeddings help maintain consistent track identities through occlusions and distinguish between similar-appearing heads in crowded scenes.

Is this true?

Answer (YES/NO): YES